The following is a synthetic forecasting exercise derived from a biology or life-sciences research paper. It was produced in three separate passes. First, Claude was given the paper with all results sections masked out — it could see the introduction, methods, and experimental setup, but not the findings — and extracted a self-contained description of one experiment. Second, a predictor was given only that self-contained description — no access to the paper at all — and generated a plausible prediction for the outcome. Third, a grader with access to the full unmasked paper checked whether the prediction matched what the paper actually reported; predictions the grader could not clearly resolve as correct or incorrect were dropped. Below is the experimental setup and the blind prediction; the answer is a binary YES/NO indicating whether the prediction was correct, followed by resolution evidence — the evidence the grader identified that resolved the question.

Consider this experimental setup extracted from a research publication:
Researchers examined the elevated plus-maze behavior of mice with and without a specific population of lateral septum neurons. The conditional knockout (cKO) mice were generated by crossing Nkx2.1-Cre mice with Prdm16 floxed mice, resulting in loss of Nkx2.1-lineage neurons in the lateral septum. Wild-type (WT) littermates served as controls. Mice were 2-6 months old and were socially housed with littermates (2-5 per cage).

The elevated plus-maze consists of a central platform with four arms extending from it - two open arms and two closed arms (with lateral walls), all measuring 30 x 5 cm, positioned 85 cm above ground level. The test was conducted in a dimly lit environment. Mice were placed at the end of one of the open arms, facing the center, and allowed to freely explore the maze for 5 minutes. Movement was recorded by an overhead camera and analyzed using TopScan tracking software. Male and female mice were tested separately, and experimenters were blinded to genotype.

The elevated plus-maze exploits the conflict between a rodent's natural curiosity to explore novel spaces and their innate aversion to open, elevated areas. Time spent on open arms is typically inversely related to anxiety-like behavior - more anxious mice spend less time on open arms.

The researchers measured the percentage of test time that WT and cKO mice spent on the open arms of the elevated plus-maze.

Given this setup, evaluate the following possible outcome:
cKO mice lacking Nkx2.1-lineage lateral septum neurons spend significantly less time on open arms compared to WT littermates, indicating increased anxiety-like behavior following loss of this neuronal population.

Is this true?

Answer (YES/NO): NO